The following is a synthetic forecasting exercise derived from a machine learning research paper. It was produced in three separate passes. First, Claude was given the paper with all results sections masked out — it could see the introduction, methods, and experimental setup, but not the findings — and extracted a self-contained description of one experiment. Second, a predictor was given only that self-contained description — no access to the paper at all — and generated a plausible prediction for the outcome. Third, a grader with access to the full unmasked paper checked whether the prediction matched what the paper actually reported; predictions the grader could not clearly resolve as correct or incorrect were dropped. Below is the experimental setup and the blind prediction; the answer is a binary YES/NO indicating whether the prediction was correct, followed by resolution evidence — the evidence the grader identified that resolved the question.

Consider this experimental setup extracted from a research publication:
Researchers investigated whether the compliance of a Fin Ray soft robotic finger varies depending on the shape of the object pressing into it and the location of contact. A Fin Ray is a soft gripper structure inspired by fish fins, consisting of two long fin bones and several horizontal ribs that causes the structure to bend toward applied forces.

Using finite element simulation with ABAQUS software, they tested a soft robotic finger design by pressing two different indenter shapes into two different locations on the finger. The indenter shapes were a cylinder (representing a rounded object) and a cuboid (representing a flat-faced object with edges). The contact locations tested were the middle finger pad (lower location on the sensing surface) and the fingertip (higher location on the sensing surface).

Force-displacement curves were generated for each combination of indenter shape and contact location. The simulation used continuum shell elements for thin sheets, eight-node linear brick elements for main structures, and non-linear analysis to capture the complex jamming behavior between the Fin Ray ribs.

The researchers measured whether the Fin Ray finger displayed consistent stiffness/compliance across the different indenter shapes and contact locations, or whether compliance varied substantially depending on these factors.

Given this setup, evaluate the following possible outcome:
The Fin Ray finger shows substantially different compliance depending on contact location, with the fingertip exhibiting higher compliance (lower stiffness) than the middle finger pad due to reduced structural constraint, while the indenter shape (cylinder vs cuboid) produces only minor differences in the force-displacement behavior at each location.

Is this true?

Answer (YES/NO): NO